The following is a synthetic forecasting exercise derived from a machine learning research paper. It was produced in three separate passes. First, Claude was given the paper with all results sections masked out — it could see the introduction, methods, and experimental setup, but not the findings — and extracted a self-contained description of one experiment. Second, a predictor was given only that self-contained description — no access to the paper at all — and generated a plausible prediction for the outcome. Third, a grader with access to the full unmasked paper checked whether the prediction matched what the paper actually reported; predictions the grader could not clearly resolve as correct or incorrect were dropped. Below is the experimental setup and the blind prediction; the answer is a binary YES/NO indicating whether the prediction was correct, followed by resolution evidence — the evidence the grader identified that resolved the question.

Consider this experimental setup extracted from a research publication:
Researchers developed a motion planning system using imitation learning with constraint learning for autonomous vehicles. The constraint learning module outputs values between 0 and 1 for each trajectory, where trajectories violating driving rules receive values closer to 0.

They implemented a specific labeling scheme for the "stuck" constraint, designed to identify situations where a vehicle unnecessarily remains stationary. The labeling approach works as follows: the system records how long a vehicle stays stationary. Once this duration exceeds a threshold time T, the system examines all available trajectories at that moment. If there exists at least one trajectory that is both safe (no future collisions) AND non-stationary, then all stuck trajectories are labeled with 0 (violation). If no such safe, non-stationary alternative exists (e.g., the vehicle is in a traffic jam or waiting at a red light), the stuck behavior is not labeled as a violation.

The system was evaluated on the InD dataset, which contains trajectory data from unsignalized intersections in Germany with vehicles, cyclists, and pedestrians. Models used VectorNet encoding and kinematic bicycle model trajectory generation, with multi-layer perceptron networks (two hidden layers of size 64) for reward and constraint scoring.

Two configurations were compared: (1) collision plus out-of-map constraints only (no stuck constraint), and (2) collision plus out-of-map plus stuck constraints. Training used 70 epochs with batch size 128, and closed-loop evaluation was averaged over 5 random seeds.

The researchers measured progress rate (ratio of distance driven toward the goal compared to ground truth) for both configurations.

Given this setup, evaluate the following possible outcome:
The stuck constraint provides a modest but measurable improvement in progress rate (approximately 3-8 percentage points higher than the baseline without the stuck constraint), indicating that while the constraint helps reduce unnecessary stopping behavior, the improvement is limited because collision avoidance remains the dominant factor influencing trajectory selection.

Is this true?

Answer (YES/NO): NO